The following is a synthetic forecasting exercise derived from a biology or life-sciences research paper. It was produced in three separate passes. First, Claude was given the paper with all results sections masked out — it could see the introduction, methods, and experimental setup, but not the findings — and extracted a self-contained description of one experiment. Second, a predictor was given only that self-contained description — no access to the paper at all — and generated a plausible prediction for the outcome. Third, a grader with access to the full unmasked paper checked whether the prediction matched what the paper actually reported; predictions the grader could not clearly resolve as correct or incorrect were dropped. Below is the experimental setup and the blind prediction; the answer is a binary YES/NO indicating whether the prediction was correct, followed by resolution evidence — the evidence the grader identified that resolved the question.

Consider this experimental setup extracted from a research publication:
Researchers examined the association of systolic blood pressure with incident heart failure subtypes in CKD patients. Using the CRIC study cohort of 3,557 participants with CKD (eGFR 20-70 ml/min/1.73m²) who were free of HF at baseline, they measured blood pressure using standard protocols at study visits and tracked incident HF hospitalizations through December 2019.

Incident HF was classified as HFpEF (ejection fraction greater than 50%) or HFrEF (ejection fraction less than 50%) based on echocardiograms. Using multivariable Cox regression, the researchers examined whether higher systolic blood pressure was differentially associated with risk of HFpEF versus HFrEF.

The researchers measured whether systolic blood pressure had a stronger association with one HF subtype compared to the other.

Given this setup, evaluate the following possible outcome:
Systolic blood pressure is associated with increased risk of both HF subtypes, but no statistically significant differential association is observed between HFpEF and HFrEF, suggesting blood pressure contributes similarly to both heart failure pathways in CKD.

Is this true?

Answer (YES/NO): NO